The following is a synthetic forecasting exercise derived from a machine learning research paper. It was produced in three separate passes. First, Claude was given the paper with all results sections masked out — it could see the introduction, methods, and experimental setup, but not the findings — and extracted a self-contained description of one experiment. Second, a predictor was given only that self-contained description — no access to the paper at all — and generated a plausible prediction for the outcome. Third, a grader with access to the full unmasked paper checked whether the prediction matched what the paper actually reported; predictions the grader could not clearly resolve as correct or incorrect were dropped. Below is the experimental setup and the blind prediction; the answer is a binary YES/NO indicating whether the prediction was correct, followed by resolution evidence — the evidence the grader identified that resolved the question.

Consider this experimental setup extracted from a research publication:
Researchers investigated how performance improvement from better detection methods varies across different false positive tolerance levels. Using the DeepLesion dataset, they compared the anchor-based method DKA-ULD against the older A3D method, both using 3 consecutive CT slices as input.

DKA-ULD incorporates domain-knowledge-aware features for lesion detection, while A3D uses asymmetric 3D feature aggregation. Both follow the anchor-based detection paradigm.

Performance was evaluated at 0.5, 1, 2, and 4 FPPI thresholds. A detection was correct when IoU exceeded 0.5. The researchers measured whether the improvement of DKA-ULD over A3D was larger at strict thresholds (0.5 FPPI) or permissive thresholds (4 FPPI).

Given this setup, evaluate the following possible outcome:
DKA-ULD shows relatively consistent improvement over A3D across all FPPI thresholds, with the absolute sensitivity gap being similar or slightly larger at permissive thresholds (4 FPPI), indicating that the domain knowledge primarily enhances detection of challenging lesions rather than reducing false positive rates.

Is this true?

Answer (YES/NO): NO